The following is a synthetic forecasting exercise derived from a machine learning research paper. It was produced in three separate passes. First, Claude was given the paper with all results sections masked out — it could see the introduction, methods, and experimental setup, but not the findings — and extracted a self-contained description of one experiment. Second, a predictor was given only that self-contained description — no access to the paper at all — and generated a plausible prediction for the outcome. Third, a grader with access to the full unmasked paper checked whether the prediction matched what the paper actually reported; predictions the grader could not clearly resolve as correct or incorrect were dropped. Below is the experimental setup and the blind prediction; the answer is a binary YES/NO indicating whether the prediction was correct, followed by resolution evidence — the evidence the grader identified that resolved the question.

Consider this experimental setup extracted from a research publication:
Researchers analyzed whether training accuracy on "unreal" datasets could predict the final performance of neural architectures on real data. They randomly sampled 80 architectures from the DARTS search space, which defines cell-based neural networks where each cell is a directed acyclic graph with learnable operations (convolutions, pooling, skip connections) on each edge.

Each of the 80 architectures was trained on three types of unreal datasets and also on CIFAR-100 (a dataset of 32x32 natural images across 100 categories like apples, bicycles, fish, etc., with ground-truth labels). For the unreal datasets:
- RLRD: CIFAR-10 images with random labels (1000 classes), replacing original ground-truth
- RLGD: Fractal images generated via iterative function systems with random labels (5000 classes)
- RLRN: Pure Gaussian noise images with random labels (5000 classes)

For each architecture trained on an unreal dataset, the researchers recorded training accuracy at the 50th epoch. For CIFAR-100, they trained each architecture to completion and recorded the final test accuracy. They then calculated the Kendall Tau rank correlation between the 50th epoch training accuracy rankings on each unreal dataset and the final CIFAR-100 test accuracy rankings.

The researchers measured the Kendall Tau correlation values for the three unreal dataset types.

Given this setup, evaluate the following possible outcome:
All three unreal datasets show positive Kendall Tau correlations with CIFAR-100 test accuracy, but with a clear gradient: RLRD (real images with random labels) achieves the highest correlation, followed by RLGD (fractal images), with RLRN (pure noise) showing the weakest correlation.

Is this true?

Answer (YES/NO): YES